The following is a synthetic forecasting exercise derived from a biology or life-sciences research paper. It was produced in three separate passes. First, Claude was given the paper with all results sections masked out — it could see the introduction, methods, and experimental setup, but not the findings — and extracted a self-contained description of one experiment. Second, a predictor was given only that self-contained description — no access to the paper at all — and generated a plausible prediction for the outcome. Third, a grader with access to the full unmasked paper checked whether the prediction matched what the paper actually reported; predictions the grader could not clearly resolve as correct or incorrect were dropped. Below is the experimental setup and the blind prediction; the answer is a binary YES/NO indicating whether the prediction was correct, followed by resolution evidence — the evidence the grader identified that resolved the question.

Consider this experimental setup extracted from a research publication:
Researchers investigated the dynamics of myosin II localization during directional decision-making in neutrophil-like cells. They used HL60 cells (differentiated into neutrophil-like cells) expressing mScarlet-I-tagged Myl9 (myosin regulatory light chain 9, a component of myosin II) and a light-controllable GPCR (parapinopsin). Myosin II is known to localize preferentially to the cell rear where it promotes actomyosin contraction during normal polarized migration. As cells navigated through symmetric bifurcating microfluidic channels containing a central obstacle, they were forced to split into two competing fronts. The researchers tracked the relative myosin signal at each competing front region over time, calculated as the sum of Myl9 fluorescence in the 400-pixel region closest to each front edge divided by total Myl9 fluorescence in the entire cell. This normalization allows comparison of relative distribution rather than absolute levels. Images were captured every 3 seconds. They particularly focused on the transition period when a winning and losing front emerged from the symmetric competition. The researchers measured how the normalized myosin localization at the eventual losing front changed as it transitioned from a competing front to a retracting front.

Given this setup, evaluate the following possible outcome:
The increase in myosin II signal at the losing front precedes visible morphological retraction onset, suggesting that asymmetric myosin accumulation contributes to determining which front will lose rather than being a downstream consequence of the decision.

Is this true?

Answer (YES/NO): NO